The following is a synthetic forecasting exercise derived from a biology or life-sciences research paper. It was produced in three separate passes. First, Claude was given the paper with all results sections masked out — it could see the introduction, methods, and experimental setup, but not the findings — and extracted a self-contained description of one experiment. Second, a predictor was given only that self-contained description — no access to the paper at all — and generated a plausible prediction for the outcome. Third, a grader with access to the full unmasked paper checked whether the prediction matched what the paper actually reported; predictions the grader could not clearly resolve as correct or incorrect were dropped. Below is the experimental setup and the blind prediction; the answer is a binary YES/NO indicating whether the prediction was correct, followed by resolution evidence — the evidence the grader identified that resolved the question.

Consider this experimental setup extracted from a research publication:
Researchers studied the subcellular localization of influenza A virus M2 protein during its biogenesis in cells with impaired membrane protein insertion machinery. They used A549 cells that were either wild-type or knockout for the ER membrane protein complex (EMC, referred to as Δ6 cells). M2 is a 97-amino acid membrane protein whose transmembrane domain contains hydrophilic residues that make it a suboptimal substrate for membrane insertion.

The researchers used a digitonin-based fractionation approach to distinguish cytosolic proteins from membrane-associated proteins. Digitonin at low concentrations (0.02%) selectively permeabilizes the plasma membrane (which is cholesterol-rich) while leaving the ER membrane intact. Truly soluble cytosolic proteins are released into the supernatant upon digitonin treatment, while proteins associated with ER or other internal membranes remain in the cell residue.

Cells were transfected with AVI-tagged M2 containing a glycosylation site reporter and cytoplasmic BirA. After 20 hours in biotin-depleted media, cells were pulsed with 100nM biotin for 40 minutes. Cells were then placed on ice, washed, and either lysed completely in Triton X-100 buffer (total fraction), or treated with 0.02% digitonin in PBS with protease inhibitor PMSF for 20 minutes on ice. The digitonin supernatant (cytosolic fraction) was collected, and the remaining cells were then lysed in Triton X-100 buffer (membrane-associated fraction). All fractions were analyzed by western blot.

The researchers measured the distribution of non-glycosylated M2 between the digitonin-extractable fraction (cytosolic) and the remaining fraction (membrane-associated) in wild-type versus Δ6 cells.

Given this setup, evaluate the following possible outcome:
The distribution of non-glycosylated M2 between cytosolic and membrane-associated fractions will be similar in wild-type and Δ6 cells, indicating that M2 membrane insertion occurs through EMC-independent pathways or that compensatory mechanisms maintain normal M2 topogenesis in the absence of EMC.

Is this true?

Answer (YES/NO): NO